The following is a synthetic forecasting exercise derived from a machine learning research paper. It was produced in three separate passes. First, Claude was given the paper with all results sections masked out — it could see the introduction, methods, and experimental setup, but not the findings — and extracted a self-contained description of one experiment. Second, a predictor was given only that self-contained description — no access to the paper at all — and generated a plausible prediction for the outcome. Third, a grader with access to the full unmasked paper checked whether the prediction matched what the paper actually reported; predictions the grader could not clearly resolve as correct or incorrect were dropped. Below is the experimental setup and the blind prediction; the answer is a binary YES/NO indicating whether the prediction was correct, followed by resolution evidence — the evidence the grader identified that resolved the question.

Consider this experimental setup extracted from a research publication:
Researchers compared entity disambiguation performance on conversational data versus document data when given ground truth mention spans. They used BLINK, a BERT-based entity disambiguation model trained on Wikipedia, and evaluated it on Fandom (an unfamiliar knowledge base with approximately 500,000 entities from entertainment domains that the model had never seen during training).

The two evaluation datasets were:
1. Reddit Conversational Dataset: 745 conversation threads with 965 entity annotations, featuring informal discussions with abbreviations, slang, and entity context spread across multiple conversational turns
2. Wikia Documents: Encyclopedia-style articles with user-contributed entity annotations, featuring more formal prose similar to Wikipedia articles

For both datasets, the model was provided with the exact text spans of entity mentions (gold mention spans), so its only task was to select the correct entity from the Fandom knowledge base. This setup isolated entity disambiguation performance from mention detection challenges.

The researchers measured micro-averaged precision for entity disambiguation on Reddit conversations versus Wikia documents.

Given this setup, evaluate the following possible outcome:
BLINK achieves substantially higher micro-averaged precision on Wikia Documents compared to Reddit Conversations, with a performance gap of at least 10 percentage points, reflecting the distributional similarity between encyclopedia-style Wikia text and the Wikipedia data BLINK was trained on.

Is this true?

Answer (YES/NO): YES